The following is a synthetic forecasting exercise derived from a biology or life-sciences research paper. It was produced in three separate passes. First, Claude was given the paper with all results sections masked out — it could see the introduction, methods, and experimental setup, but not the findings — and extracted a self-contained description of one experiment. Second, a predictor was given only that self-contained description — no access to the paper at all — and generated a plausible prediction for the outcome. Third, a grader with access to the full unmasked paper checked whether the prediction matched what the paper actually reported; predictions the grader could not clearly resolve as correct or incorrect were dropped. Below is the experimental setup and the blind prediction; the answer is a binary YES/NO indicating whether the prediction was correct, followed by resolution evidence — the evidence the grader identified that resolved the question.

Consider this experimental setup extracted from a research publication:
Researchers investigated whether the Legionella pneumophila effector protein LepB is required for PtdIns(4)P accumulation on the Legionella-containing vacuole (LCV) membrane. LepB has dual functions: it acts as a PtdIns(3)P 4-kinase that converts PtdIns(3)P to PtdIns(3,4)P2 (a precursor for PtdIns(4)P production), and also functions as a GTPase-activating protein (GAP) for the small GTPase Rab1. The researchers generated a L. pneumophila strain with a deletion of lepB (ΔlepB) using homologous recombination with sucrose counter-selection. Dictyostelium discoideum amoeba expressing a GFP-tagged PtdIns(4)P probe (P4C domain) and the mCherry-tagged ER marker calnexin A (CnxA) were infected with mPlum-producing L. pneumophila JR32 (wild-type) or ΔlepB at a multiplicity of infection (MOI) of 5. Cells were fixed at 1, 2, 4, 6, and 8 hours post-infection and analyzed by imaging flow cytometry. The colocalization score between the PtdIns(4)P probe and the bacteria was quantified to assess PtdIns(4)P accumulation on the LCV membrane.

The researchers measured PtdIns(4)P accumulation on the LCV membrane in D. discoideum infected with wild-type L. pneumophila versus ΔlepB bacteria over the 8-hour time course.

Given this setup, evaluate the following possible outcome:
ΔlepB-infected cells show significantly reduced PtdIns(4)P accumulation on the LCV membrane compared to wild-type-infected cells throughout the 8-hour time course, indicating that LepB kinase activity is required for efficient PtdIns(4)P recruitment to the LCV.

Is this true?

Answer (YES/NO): YES